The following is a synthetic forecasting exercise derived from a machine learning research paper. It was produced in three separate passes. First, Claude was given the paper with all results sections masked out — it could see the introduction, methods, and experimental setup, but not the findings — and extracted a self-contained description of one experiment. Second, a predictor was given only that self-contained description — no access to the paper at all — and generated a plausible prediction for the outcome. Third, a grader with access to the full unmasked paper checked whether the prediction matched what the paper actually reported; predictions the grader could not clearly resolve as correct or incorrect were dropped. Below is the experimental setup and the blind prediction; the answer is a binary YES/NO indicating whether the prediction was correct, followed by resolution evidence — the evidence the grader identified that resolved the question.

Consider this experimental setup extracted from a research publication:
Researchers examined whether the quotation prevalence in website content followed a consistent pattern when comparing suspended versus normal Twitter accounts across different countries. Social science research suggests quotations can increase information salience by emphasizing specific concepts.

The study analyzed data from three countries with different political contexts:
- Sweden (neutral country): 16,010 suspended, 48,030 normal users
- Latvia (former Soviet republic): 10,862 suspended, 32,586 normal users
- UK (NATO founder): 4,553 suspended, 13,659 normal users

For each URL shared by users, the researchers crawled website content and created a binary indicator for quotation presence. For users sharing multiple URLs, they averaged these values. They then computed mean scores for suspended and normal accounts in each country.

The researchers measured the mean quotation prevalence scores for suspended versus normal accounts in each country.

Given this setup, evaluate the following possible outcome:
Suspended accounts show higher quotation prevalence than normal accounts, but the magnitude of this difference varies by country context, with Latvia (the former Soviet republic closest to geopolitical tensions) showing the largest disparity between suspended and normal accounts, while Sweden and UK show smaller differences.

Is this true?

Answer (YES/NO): NO